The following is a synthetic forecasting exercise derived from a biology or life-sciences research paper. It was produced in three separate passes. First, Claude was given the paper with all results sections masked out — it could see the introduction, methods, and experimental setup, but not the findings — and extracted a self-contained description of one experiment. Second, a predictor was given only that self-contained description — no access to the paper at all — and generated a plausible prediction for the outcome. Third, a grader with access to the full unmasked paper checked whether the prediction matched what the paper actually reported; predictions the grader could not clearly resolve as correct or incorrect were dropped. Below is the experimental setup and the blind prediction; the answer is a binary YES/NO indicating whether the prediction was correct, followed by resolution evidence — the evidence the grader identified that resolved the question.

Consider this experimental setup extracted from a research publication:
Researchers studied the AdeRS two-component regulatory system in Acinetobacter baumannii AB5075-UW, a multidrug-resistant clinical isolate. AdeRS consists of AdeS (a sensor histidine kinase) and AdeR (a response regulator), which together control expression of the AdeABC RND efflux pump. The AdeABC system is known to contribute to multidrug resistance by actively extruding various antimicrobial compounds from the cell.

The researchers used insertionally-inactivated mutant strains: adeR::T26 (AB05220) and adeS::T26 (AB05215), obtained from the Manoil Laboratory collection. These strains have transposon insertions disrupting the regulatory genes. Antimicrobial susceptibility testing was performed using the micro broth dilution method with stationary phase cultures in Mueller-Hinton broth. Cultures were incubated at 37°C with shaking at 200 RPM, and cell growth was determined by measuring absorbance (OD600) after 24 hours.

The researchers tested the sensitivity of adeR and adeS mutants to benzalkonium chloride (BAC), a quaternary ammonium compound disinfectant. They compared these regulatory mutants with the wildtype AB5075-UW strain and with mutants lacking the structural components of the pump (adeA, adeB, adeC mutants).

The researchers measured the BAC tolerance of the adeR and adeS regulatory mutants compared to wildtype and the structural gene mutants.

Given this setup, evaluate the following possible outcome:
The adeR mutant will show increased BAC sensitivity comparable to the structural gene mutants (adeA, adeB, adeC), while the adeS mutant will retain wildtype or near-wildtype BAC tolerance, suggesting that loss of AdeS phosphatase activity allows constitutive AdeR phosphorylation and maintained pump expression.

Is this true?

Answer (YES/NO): NO